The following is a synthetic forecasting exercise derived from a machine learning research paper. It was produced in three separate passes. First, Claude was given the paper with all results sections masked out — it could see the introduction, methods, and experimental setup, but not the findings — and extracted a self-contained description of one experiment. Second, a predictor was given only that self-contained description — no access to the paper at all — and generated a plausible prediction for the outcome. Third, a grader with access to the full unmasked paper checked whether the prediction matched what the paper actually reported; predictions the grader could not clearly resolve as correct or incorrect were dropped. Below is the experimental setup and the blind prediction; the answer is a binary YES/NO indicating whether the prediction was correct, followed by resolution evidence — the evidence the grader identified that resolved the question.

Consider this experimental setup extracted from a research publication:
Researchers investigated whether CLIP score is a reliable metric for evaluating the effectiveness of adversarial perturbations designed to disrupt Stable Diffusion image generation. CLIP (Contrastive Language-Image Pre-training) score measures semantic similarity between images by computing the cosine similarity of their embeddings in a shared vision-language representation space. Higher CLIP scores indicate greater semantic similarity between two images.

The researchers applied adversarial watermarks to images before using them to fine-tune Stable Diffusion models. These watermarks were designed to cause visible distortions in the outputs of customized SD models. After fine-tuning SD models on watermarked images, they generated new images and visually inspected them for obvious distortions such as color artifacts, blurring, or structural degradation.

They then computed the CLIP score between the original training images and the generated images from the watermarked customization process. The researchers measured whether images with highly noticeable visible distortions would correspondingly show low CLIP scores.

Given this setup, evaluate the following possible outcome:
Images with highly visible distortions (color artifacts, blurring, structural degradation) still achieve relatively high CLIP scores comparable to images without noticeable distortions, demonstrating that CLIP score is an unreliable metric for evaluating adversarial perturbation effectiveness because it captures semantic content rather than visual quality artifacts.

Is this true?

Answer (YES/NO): YES